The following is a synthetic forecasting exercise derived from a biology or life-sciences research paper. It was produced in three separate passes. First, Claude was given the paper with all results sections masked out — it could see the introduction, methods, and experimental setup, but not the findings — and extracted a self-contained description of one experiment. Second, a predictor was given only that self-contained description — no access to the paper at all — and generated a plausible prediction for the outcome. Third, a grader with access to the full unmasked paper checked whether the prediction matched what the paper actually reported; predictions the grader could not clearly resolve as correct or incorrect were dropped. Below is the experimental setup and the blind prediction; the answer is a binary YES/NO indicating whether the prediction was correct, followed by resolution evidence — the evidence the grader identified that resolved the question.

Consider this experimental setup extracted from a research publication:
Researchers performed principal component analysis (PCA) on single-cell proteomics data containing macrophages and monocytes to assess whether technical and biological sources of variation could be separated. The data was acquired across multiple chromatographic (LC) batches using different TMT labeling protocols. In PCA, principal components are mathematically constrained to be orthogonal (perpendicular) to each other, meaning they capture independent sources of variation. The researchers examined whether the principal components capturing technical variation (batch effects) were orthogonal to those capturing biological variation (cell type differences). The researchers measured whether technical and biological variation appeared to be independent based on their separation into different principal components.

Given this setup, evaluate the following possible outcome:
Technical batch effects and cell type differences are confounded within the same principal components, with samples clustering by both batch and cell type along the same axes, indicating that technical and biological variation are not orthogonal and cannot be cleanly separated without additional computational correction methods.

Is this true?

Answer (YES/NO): NO